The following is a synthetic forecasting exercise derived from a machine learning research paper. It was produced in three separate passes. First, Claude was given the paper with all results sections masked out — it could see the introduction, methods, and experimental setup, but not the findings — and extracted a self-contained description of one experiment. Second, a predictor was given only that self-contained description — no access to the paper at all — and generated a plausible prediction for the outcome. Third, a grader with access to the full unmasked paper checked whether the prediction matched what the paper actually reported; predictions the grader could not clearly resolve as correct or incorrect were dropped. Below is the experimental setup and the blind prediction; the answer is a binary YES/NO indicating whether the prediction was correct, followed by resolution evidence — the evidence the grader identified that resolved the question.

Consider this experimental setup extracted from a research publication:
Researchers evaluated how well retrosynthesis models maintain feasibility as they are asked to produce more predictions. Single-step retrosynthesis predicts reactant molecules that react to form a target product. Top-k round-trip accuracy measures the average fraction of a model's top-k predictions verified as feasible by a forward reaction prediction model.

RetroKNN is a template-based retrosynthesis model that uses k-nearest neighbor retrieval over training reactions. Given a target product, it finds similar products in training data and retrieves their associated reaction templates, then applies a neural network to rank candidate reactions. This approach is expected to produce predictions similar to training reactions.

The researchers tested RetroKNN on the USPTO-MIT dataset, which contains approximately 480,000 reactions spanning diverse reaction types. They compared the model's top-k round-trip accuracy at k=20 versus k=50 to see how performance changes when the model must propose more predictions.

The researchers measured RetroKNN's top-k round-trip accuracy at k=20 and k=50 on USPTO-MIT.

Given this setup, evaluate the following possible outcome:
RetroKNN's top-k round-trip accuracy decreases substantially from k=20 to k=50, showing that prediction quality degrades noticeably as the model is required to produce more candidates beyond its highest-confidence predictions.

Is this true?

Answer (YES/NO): YES